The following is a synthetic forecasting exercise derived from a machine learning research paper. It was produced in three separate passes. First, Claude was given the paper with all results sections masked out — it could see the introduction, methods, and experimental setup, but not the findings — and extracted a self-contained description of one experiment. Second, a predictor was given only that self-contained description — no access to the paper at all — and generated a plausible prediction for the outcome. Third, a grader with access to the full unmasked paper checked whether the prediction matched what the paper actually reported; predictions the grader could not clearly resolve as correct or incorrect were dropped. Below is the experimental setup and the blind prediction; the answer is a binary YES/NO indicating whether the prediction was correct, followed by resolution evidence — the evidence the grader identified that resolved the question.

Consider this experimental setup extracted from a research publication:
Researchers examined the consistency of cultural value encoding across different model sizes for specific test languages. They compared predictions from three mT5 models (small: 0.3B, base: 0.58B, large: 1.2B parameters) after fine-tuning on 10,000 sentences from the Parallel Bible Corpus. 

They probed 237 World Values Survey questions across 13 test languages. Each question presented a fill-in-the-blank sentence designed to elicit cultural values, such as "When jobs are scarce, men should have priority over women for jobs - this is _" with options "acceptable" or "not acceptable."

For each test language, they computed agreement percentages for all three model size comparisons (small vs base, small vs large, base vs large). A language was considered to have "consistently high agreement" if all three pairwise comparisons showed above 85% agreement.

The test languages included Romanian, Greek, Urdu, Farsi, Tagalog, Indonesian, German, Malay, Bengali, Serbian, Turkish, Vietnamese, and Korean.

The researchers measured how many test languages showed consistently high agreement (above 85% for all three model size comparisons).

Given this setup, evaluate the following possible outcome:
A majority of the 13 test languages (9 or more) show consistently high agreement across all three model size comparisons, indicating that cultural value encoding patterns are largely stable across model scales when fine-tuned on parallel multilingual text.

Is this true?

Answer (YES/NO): NO